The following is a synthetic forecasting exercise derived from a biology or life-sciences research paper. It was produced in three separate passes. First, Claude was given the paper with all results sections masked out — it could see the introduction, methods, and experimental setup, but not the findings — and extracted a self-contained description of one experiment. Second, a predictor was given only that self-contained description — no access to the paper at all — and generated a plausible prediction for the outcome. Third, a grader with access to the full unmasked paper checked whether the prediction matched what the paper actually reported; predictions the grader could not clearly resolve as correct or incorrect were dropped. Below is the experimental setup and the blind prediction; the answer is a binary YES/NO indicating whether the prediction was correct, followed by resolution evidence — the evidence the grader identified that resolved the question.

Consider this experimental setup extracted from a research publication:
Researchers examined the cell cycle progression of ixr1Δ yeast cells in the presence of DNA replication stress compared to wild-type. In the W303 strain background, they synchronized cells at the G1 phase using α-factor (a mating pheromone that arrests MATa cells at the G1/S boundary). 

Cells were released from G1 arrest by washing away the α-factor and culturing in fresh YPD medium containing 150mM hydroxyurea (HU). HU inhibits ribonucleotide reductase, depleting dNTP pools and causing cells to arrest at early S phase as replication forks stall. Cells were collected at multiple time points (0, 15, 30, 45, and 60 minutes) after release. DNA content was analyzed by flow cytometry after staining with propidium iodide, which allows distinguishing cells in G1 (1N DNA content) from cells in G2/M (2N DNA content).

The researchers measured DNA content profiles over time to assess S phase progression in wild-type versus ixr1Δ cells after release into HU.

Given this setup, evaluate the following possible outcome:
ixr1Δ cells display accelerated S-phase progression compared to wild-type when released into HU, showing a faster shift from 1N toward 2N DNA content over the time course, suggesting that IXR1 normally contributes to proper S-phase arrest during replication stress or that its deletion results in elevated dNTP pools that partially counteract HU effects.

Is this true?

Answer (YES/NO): NO